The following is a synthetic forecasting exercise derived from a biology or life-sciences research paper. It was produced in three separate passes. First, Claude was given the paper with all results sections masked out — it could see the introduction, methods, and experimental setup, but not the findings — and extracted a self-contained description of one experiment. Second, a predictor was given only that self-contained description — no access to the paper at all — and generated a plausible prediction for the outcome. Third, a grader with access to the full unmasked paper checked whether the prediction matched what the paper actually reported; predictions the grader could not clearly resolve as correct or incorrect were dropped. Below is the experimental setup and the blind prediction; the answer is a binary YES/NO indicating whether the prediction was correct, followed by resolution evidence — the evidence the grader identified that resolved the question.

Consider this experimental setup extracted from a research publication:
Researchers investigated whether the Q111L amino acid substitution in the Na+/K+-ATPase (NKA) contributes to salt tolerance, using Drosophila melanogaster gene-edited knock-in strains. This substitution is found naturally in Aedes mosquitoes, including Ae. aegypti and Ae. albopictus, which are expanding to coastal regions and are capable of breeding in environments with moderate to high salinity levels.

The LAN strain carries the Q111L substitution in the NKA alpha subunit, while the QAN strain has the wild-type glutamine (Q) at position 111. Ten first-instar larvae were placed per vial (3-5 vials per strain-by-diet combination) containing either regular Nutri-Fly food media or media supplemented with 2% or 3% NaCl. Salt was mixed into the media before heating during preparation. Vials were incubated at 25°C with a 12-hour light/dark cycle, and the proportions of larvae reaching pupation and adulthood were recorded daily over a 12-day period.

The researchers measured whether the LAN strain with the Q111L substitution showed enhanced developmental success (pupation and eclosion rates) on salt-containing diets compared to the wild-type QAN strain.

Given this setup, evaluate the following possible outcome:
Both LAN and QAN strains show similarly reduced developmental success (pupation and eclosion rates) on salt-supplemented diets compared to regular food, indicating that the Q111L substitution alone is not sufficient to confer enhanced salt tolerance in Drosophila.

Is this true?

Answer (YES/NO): NO